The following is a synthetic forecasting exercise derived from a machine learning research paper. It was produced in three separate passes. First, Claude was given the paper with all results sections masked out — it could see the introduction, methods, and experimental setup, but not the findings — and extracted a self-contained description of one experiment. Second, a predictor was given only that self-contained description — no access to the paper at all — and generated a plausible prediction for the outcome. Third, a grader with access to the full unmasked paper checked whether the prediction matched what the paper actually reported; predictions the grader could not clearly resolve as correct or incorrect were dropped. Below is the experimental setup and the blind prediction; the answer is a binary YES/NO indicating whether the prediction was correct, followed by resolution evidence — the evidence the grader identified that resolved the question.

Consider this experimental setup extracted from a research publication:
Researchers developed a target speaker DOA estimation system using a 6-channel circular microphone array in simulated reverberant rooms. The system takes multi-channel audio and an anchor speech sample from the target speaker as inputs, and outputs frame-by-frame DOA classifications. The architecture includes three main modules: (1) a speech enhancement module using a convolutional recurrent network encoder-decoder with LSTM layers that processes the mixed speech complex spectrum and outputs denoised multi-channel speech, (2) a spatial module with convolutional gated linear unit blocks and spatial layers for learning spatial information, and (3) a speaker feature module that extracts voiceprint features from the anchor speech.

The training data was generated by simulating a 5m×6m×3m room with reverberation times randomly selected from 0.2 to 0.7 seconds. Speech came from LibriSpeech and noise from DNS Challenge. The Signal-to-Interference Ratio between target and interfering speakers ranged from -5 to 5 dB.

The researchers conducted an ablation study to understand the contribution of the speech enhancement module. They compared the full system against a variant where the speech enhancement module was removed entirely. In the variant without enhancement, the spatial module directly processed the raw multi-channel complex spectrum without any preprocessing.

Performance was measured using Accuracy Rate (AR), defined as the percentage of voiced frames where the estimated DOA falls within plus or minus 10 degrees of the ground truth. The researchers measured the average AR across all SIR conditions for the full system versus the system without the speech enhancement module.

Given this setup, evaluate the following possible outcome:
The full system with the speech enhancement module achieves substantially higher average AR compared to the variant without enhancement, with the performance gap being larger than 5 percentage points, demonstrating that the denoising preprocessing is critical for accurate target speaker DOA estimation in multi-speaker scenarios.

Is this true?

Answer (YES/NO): YES